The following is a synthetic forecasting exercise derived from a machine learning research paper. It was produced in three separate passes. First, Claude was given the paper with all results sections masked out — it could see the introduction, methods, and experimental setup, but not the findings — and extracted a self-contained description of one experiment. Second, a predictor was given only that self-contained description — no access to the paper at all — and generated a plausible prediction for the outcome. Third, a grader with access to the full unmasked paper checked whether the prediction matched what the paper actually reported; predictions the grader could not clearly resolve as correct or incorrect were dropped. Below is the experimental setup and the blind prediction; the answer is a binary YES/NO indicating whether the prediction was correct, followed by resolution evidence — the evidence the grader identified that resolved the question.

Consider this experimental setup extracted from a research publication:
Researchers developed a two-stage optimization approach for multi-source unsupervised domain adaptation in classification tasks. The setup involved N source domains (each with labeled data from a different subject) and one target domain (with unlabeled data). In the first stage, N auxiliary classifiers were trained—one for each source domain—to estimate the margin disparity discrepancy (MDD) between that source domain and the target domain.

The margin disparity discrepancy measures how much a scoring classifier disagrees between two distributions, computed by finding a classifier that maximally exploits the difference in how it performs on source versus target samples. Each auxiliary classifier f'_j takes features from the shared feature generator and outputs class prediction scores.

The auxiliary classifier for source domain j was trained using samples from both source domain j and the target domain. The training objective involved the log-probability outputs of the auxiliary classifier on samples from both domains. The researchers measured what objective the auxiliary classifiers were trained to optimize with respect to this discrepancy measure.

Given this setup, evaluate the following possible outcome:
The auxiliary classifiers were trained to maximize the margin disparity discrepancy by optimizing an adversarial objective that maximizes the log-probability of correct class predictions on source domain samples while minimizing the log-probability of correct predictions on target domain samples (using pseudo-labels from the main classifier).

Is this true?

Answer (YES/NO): NO